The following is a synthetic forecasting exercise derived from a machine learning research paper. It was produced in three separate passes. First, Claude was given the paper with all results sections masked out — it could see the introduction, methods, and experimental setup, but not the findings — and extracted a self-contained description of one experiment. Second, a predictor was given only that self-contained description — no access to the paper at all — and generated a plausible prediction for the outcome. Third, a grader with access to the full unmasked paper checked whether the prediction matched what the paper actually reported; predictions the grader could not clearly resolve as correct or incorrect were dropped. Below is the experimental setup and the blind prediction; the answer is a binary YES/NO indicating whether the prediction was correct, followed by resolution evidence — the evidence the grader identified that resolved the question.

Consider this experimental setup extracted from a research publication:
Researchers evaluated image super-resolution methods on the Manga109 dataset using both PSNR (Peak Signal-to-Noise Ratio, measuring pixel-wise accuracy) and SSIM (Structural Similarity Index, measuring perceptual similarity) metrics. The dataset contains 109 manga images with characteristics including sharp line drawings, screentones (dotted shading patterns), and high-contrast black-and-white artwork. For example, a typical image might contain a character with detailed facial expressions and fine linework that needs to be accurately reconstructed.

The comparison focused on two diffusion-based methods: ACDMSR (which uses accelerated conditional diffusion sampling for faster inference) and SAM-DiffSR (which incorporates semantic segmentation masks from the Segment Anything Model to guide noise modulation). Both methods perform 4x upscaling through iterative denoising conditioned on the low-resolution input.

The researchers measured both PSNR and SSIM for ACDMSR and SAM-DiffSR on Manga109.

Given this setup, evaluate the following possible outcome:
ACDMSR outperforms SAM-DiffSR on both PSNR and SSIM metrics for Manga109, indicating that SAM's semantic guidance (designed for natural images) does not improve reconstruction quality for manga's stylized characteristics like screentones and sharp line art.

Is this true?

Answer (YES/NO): NO